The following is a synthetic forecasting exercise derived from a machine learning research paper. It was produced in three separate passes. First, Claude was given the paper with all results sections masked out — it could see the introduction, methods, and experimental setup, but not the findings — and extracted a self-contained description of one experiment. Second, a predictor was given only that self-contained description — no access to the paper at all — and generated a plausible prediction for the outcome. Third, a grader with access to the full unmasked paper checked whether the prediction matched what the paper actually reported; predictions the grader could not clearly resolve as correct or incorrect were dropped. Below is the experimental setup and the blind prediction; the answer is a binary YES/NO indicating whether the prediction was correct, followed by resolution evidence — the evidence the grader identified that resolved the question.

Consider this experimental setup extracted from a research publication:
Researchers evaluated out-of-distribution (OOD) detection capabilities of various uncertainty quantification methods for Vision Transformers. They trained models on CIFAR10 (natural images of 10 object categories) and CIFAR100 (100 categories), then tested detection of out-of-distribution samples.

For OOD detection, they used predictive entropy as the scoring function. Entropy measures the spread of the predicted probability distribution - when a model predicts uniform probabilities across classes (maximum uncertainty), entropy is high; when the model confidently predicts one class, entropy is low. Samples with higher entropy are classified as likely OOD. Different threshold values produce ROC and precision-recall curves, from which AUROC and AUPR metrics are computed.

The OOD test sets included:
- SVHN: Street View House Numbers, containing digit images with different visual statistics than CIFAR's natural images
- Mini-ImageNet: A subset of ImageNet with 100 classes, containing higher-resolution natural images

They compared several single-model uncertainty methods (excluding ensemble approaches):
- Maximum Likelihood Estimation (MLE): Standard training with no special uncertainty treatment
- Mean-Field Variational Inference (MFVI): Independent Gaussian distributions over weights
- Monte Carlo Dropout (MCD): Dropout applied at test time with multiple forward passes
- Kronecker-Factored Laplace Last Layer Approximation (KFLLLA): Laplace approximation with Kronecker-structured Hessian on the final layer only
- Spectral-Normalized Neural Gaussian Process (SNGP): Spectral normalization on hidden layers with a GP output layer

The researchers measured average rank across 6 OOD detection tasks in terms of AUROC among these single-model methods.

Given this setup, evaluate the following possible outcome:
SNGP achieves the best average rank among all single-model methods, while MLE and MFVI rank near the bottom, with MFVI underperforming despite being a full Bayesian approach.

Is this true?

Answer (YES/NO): NO